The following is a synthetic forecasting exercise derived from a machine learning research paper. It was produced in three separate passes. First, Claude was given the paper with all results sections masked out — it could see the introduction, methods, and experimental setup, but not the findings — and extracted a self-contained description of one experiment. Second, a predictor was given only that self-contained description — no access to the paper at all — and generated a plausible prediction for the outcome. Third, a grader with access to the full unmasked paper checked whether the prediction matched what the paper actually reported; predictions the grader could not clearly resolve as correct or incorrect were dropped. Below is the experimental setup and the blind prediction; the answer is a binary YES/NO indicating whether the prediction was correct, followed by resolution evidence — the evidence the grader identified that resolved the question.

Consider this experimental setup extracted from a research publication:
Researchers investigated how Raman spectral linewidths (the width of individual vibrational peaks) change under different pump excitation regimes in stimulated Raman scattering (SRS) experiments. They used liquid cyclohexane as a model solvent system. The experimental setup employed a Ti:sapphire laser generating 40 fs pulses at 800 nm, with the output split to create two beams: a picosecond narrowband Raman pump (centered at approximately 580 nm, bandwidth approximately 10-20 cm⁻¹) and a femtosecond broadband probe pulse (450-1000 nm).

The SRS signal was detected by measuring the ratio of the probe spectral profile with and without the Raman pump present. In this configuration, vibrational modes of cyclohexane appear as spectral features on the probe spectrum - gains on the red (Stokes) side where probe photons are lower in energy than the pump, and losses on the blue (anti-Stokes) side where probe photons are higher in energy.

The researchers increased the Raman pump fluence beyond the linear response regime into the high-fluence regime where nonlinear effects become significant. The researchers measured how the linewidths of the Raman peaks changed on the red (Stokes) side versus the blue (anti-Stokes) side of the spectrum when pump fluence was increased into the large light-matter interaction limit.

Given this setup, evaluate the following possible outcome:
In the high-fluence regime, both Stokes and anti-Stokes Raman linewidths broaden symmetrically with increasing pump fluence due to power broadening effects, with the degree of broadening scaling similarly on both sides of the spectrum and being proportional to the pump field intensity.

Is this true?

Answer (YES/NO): NO